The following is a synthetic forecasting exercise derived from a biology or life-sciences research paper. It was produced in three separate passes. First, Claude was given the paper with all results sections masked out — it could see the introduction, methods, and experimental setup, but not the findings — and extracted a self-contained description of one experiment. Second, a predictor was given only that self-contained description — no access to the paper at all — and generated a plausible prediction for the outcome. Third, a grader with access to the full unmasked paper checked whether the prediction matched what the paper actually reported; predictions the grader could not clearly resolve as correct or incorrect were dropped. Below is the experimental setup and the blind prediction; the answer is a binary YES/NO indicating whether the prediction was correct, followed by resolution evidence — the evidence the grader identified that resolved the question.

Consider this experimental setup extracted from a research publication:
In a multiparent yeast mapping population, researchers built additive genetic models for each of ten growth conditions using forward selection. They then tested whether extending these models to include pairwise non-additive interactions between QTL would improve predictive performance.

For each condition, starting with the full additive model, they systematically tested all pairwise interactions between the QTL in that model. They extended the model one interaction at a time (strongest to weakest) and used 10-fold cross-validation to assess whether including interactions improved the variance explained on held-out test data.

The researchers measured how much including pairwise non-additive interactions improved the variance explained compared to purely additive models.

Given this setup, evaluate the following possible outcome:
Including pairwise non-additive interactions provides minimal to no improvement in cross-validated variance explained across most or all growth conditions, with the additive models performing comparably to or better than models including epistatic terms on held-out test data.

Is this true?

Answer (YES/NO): YES